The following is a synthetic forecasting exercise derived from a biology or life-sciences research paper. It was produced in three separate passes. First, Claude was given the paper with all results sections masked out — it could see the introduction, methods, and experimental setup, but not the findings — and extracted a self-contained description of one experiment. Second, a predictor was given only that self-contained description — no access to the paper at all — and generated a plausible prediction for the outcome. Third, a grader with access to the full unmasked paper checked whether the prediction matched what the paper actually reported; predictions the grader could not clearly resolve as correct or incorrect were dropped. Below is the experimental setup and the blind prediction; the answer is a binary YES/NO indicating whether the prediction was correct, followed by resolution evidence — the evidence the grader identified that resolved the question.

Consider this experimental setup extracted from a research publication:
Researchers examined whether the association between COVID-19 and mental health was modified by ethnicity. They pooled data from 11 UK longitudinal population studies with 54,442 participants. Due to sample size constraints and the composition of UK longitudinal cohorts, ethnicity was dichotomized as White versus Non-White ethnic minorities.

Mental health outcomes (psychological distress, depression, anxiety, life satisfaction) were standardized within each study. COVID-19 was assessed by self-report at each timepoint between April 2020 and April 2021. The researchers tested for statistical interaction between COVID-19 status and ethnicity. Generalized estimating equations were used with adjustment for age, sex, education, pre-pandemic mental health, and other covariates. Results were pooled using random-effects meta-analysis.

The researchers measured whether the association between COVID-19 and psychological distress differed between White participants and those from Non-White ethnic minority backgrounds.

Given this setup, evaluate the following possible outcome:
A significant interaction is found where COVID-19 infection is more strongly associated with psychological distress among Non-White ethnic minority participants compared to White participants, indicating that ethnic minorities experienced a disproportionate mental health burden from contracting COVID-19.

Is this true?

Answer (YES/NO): NO